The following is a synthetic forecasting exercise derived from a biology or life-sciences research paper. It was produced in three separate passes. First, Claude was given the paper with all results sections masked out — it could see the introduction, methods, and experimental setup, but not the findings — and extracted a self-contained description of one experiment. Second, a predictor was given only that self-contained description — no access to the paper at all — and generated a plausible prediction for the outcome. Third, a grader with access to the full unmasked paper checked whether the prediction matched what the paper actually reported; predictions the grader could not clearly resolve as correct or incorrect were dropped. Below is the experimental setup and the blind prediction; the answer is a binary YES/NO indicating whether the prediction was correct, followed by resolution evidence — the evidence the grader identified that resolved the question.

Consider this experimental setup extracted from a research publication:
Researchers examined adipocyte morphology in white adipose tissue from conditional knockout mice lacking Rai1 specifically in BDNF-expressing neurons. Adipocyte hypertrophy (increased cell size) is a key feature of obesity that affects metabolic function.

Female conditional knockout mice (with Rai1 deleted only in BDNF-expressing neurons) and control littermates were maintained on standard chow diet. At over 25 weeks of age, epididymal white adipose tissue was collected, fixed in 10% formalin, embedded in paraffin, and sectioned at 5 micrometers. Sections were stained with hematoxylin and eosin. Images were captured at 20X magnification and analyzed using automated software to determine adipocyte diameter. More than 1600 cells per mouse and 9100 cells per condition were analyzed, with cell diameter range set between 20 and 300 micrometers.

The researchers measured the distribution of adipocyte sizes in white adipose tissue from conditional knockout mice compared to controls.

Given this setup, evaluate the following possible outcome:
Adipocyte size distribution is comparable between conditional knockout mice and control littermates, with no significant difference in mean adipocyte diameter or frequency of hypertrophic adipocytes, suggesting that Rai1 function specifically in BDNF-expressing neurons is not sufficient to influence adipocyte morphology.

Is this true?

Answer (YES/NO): NO